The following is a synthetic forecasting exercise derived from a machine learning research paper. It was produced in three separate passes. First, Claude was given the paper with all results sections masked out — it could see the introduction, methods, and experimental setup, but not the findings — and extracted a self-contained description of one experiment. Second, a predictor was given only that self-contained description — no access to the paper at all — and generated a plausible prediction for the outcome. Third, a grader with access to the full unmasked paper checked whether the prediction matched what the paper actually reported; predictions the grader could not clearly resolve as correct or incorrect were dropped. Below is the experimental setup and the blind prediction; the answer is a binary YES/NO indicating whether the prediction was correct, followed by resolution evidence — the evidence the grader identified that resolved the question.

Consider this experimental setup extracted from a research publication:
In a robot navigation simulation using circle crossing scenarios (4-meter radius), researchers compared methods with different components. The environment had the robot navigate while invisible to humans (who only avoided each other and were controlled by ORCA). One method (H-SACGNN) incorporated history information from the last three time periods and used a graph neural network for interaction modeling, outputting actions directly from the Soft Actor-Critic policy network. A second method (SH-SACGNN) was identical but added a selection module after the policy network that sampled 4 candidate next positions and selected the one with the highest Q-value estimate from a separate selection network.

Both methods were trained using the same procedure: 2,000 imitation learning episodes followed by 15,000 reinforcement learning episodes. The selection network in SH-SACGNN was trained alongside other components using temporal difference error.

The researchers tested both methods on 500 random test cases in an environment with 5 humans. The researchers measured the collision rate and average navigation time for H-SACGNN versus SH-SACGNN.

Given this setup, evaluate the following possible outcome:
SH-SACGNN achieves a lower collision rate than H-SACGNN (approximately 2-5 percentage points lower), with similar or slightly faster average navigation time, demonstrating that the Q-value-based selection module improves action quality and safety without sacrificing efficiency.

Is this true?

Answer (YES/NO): NO